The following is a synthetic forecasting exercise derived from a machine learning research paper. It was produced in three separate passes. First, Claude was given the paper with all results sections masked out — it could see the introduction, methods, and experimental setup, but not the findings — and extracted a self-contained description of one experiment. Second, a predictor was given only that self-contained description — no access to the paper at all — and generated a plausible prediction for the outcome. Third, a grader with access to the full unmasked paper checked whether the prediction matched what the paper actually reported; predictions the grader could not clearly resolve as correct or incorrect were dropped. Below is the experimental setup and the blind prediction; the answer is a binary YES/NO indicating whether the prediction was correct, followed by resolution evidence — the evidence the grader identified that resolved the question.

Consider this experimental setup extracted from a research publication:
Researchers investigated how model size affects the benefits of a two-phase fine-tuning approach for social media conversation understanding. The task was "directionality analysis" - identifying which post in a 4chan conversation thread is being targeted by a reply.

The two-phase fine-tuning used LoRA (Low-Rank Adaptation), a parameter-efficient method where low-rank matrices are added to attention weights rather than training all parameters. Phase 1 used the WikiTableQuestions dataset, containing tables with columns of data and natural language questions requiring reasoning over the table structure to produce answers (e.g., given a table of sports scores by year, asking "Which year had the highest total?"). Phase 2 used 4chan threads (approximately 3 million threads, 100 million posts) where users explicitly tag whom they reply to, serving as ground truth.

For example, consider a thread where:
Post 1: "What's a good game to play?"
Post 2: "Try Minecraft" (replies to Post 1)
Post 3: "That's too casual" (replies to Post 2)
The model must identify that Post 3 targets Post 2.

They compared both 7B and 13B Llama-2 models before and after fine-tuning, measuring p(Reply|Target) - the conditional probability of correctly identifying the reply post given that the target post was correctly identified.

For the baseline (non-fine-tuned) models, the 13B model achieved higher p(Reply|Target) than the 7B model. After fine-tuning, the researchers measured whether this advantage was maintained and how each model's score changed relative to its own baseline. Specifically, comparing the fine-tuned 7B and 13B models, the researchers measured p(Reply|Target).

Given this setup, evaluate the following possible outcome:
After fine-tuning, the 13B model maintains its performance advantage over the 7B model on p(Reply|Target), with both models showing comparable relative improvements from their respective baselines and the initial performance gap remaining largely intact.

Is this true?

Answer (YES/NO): NO